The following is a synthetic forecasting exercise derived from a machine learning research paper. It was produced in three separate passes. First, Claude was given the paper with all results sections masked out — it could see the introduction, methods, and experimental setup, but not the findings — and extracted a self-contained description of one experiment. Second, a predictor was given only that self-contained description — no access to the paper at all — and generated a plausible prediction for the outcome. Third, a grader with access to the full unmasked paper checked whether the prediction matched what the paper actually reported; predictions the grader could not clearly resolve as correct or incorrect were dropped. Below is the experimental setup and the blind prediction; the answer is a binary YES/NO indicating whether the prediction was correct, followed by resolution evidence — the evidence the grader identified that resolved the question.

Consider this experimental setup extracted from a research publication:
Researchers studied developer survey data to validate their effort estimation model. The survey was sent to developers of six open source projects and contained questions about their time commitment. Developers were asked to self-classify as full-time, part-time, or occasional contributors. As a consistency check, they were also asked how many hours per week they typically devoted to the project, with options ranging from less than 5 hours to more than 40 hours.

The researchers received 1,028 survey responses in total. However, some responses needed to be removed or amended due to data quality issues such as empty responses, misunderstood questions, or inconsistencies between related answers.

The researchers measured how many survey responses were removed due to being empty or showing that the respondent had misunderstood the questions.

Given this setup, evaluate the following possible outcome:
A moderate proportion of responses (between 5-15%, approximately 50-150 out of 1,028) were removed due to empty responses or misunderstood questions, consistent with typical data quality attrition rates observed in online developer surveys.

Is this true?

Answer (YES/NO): YES